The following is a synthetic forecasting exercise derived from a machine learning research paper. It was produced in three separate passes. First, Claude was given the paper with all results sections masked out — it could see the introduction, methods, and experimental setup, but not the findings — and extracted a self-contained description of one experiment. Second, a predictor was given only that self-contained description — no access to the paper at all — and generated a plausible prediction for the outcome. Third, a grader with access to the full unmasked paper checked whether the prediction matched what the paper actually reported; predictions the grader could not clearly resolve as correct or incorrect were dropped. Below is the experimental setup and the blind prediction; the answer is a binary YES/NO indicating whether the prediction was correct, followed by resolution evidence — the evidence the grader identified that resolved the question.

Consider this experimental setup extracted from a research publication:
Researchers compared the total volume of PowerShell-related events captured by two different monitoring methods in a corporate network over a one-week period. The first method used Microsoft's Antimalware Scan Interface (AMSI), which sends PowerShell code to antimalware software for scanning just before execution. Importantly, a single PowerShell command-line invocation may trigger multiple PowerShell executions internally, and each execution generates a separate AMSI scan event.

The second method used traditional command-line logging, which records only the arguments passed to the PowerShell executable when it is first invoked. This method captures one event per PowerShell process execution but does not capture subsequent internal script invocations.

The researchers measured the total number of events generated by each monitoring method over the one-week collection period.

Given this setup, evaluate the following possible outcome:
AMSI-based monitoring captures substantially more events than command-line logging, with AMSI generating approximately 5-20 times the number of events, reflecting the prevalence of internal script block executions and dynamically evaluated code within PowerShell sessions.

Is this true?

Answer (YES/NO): NO